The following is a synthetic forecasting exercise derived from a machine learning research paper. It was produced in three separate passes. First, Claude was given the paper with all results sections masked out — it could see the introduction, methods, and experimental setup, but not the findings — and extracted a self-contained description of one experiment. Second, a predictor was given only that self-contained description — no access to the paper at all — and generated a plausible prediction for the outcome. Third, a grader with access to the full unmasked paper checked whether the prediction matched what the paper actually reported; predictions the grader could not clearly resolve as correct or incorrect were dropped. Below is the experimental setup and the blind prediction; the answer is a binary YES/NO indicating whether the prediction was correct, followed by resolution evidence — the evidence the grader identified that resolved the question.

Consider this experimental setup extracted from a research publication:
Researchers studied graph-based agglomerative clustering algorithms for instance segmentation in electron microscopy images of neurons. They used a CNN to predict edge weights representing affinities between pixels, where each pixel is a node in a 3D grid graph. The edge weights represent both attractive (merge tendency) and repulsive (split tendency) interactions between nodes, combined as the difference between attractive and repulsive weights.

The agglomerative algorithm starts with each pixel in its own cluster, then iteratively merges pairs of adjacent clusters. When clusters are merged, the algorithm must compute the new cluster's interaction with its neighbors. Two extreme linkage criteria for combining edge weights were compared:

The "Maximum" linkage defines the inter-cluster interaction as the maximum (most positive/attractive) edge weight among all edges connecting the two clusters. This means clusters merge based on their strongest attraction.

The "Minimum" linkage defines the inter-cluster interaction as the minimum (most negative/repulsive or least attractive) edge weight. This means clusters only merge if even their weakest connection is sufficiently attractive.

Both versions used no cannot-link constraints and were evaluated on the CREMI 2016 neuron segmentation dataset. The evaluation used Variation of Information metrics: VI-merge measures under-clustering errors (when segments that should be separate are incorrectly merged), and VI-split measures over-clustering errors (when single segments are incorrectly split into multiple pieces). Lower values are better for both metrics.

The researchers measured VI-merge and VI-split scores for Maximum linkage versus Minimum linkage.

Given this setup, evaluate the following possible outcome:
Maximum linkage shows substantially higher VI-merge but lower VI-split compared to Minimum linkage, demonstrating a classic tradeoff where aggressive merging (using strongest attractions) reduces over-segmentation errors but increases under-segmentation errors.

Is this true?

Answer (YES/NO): YES